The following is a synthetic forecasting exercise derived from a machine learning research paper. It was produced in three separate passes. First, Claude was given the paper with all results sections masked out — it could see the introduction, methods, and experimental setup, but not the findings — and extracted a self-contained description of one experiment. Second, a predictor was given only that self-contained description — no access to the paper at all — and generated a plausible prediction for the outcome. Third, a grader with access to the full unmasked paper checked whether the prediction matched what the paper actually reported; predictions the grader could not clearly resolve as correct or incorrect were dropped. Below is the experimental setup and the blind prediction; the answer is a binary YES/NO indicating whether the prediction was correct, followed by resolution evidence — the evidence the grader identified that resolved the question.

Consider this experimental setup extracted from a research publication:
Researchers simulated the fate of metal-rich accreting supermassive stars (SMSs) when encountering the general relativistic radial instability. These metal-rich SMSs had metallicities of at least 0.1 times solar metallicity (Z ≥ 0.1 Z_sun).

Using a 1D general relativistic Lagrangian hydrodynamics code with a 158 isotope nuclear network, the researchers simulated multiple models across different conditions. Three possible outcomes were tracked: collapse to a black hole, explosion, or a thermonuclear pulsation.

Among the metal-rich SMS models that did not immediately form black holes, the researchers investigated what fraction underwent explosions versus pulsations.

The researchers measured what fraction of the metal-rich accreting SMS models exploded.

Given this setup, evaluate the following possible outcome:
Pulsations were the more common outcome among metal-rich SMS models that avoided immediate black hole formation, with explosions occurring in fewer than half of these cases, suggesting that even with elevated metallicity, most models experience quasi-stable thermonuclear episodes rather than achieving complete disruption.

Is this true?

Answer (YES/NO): NO